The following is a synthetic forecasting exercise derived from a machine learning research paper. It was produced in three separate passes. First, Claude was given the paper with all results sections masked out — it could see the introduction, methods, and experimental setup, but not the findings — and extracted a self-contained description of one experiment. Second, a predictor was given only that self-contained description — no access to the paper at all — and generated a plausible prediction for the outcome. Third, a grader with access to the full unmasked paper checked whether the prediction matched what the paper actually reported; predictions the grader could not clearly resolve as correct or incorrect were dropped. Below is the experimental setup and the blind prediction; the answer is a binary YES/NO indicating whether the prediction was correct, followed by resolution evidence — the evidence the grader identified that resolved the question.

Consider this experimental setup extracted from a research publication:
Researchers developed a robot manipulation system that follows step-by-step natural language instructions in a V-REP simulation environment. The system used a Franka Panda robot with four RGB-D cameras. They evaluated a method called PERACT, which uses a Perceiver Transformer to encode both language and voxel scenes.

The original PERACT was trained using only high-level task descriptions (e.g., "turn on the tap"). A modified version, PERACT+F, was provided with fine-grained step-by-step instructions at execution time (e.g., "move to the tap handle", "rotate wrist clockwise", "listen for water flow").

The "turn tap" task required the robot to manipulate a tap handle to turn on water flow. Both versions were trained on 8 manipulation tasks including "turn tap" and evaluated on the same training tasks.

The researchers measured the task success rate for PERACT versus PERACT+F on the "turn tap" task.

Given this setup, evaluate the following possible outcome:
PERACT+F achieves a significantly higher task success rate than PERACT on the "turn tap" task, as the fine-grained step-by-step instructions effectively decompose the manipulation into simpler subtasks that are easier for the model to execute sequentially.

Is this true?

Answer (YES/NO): NO